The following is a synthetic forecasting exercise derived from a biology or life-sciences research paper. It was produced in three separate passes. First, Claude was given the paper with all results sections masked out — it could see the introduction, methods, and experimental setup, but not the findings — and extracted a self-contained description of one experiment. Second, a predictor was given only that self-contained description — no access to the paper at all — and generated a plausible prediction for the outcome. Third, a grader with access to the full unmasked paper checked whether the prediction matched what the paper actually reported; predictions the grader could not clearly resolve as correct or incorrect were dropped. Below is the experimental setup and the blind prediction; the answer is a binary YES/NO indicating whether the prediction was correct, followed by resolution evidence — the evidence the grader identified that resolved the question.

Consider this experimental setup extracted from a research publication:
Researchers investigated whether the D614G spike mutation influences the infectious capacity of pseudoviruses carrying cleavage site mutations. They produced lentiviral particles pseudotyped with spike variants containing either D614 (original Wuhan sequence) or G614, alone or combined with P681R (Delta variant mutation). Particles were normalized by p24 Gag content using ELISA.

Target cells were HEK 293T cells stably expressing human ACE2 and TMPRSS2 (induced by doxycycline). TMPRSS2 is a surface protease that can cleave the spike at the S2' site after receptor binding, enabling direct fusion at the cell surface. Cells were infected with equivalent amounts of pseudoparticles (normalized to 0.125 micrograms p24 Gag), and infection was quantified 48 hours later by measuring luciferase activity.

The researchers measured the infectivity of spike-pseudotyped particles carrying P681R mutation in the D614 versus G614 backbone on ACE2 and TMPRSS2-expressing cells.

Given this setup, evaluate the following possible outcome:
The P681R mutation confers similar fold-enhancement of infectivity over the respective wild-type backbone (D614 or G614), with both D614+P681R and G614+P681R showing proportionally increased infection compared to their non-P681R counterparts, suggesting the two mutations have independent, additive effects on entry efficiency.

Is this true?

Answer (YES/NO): NO